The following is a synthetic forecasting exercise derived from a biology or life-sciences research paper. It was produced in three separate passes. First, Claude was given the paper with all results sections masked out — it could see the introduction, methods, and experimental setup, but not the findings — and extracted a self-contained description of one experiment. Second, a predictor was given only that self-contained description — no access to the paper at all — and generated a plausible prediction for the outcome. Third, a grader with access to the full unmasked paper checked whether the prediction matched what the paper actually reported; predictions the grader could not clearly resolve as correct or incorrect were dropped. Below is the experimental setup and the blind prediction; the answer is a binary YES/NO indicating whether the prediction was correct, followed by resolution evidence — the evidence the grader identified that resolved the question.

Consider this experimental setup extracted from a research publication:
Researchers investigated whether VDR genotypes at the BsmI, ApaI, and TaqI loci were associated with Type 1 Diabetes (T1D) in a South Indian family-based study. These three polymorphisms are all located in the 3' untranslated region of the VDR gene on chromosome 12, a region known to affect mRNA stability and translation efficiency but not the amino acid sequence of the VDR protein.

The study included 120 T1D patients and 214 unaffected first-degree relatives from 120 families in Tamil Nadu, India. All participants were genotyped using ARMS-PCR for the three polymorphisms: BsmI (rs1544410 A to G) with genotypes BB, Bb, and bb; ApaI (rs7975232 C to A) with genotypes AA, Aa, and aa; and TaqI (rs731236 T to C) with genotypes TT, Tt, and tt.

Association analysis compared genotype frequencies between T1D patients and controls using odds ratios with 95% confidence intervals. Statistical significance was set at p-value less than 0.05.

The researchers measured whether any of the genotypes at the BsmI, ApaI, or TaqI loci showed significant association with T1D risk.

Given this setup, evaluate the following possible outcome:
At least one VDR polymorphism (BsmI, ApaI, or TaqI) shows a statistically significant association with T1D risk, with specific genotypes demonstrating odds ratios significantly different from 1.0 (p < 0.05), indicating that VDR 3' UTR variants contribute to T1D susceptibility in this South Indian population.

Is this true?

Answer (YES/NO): NO